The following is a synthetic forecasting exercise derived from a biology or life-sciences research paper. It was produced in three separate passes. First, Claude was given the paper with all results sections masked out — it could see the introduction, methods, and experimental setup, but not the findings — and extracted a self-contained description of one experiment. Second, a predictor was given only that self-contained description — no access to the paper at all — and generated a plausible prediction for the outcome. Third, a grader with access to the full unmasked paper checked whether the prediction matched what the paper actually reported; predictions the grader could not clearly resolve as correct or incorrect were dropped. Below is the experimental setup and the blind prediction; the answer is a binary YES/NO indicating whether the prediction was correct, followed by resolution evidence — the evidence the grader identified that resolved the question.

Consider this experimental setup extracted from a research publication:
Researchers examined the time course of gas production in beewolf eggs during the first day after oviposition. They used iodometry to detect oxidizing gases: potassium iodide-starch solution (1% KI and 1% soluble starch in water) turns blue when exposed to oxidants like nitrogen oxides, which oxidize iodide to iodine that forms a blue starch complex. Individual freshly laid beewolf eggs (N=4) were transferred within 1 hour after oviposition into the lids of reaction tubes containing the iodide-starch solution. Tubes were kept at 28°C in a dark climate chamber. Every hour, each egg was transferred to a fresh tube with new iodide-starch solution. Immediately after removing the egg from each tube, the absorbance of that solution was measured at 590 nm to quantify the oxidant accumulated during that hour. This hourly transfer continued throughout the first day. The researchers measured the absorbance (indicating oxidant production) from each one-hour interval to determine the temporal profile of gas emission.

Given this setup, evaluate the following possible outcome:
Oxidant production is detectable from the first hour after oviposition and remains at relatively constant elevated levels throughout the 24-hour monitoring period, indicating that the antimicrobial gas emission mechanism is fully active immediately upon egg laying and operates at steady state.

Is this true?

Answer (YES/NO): NO